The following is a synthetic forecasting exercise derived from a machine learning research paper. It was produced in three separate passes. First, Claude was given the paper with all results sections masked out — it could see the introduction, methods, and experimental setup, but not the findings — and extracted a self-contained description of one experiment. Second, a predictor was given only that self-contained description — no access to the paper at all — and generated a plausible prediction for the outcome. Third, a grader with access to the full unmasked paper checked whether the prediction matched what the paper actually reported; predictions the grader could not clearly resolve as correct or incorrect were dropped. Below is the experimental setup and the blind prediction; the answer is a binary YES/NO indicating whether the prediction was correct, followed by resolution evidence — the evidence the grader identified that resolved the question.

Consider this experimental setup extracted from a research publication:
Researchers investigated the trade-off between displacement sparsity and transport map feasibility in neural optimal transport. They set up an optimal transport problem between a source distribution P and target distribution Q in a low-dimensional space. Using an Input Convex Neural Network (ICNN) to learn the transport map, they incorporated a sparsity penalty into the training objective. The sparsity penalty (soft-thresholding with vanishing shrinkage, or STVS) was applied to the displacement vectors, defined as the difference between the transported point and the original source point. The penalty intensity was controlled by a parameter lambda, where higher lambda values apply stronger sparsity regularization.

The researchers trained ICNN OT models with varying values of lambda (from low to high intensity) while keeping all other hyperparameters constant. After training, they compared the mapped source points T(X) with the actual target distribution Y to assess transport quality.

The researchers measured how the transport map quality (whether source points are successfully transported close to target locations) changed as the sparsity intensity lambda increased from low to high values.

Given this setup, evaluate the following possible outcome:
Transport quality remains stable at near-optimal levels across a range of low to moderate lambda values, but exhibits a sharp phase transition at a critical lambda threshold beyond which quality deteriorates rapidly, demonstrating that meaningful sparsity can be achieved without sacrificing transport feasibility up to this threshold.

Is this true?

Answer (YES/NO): NO